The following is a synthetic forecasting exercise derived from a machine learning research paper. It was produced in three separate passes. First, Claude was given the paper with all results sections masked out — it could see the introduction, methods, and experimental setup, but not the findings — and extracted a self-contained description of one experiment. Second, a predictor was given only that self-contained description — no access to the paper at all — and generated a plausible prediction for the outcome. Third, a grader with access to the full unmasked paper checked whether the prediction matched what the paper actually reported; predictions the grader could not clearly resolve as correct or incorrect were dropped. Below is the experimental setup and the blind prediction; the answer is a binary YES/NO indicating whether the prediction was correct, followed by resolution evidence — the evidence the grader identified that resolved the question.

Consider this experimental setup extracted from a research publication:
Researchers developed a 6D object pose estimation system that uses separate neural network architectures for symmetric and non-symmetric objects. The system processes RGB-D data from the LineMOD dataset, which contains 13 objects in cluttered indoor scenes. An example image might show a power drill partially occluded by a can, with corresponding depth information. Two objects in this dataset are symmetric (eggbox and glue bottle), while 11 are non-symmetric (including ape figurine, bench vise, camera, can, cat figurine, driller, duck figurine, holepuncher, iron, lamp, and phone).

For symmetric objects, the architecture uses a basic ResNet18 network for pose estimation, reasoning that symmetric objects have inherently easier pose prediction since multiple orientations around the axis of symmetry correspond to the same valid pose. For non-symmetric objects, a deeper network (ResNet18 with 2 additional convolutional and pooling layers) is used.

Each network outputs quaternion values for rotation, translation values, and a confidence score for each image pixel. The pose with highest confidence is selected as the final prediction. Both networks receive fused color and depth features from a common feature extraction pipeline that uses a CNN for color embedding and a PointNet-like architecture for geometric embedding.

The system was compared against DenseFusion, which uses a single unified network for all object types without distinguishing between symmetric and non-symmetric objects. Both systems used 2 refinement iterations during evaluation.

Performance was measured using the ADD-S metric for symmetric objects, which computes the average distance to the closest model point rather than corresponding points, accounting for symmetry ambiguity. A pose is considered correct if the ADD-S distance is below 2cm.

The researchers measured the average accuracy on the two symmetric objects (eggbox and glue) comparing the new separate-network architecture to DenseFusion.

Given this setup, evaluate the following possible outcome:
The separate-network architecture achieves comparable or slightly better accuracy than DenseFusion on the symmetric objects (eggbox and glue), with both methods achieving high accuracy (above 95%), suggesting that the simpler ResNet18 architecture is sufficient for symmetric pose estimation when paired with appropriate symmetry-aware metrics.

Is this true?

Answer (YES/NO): NO